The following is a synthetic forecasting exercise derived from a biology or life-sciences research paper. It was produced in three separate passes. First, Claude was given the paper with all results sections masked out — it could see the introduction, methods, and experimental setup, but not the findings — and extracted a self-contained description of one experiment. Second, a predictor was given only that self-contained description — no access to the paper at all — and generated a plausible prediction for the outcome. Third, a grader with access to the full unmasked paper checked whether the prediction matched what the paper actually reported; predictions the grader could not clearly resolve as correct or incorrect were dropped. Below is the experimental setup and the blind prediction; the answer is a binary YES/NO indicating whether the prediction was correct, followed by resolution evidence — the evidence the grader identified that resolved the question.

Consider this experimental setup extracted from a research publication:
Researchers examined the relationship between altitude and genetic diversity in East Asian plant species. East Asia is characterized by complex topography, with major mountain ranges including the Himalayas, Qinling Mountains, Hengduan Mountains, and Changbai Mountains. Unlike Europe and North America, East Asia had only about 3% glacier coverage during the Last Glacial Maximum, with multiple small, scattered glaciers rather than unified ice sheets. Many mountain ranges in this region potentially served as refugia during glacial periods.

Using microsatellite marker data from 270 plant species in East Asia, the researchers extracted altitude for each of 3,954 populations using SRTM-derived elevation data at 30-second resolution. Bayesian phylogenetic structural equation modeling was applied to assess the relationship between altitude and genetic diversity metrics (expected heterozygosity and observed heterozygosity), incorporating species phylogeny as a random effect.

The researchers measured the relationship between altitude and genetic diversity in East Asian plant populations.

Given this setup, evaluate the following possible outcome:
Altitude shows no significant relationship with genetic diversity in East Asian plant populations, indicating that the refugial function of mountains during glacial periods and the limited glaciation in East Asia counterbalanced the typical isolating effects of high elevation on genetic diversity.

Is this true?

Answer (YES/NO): NO